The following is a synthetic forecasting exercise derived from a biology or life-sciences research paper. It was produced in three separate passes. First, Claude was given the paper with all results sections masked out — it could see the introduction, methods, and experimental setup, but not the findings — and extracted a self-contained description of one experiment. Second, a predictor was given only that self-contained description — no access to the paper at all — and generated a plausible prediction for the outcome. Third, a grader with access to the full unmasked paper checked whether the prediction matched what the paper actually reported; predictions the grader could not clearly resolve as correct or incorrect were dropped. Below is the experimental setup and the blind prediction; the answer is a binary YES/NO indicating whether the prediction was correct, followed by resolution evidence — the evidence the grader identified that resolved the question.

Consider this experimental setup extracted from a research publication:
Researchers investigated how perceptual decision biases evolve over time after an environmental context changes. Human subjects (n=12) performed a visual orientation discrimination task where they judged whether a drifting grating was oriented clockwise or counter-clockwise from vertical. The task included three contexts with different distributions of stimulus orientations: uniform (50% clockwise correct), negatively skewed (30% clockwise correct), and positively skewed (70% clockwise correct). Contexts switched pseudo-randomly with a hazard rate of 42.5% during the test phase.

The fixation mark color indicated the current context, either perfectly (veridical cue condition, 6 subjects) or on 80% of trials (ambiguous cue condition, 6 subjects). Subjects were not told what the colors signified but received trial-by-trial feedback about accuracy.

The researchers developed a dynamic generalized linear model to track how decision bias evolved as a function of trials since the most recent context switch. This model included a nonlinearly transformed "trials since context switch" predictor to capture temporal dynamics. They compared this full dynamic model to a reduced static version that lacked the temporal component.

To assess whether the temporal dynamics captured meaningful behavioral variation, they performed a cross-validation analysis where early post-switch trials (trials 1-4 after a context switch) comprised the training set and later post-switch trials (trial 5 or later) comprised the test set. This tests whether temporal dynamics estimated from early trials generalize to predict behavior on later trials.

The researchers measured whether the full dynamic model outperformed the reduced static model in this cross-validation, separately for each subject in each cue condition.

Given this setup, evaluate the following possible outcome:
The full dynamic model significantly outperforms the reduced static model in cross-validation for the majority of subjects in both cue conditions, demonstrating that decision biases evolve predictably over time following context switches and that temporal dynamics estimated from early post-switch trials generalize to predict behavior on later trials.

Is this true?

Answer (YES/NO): NO